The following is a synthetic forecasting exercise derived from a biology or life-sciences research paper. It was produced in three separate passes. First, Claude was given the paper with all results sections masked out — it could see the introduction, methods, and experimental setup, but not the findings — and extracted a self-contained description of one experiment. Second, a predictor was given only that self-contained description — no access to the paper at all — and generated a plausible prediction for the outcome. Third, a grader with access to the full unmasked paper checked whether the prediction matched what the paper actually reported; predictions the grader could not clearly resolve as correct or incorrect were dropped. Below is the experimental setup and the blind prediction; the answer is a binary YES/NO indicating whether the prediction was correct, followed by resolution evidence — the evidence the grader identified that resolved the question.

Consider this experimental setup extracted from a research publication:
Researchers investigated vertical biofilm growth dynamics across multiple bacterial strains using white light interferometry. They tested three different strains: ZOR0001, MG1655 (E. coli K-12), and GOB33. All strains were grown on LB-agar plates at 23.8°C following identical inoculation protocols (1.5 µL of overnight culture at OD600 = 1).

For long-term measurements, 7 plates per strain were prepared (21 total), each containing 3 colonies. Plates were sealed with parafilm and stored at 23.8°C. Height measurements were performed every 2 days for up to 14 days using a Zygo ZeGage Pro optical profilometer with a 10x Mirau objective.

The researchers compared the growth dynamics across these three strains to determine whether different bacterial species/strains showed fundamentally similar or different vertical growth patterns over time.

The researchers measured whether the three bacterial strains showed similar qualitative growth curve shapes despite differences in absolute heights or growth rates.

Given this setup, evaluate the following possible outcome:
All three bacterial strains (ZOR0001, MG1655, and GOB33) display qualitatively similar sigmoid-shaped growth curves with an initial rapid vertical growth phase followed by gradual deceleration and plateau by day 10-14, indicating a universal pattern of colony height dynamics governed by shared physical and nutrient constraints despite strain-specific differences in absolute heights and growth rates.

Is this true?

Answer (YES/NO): NO